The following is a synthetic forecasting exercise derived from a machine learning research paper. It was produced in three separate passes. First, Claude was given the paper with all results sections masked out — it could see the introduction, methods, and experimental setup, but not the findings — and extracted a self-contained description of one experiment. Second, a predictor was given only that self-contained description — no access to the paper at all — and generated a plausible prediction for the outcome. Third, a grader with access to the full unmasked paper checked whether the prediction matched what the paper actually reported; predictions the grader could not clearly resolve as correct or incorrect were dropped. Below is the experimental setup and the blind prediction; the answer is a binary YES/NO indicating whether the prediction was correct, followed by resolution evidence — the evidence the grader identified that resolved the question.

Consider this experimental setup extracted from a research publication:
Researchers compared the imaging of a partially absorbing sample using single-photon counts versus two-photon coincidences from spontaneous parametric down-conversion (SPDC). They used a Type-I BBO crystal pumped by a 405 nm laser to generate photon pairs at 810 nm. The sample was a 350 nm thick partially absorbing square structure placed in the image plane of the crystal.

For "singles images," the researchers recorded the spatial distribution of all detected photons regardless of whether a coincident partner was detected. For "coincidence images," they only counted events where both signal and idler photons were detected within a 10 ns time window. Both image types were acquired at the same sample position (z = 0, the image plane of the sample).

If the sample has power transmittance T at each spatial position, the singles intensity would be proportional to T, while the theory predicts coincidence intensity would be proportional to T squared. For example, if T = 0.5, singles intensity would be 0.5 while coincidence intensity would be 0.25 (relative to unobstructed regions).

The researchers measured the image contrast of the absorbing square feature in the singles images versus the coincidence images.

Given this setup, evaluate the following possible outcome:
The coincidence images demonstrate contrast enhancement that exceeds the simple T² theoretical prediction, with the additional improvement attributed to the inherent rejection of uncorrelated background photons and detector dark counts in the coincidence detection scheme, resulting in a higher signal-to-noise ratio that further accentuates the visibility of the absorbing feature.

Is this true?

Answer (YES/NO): NO